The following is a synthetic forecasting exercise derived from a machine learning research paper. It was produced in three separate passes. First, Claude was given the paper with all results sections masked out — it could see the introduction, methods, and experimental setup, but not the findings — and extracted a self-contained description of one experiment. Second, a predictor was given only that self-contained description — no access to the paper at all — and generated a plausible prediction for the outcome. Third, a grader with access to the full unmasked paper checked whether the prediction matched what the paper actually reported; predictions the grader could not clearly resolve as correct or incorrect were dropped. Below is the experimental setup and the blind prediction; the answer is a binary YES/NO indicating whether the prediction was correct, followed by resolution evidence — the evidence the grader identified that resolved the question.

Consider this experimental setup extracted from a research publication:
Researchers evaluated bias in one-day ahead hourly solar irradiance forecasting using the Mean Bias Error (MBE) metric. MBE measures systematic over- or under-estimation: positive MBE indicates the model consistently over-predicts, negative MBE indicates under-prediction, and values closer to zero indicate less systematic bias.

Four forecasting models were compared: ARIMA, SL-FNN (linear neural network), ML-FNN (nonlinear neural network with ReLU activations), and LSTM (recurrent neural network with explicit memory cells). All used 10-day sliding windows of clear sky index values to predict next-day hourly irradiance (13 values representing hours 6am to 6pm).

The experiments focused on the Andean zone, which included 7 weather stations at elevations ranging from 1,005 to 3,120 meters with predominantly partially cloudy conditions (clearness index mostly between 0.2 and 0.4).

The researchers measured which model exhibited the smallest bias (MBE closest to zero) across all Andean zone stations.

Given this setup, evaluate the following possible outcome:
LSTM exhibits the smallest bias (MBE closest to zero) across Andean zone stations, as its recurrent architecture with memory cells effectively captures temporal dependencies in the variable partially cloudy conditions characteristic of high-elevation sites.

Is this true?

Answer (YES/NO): YES